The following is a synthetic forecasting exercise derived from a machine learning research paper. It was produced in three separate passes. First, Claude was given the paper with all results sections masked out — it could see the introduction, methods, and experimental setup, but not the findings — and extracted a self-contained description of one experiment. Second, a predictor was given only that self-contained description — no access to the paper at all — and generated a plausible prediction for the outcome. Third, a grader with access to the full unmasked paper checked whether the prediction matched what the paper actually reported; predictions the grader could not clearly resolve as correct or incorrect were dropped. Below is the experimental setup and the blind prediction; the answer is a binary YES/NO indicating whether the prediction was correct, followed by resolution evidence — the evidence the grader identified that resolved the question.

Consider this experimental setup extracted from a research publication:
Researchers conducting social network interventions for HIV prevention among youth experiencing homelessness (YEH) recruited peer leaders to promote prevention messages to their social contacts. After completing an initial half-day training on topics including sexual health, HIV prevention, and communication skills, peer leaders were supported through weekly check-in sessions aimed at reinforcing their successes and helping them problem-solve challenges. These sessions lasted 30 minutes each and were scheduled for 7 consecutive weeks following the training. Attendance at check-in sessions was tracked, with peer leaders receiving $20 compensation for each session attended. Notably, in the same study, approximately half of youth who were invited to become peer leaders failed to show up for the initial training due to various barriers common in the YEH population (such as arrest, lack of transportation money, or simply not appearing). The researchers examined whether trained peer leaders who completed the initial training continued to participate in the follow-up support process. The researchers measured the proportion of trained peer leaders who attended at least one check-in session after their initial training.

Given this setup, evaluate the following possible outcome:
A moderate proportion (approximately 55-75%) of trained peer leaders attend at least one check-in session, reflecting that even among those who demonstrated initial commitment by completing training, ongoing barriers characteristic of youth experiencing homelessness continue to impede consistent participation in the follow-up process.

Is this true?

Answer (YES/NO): NO